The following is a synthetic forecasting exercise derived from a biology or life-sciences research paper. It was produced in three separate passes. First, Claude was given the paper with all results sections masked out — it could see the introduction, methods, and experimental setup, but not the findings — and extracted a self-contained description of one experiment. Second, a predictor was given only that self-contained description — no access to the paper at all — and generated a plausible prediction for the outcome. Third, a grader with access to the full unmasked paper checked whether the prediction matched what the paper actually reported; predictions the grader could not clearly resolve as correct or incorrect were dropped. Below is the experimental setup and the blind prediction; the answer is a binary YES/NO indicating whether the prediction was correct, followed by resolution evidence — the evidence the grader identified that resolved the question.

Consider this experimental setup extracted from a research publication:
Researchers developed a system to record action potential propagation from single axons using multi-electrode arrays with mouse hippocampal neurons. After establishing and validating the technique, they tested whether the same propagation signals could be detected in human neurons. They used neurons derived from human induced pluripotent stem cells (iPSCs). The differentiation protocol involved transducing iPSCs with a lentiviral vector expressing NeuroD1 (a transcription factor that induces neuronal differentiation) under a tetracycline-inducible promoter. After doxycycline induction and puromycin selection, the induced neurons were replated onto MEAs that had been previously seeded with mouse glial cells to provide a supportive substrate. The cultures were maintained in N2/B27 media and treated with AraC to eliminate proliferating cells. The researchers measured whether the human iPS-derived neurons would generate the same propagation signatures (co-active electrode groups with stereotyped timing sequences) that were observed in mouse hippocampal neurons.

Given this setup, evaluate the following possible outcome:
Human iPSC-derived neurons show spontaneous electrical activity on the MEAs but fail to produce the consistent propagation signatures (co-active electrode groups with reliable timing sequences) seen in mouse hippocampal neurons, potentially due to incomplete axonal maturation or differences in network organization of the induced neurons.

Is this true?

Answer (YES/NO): NO